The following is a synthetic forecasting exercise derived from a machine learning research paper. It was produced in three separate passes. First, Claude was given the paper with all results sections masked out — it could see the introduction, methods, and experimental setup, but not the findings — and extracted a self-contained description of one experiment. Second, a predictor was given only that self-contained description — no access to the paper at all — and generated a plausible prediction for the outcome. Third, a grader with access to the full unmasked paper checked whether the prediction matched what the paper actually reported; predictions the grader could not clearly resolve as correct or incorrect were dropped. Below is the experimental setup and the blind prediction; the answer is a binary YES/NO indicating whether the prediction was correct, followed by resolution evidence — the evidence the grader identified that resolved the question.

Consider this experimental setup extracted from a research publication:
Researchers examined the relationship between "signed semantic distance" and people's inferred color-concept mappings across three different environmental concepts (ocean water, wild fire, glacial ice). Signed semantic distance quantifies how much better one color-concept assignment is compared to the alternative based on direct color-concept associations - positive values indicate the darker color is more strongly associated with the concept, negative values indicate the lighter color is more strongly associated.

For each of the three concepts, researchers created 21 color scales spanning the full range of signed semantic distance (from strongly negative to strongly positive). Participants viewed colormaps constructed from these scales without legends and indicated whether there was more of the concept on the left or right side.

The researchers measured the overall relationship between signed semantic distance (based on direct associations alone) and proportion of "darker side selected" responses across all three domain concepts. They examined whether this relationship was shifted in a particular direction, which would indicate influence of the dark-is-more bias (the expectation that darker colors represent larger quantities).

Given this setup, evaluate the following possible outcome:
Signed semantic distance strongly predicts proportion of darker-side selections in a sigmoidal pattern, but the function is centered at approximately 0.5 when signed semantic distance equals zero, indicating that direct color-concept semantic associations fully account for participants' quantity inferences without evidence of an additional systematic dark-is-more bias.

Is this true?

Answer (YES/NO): NO